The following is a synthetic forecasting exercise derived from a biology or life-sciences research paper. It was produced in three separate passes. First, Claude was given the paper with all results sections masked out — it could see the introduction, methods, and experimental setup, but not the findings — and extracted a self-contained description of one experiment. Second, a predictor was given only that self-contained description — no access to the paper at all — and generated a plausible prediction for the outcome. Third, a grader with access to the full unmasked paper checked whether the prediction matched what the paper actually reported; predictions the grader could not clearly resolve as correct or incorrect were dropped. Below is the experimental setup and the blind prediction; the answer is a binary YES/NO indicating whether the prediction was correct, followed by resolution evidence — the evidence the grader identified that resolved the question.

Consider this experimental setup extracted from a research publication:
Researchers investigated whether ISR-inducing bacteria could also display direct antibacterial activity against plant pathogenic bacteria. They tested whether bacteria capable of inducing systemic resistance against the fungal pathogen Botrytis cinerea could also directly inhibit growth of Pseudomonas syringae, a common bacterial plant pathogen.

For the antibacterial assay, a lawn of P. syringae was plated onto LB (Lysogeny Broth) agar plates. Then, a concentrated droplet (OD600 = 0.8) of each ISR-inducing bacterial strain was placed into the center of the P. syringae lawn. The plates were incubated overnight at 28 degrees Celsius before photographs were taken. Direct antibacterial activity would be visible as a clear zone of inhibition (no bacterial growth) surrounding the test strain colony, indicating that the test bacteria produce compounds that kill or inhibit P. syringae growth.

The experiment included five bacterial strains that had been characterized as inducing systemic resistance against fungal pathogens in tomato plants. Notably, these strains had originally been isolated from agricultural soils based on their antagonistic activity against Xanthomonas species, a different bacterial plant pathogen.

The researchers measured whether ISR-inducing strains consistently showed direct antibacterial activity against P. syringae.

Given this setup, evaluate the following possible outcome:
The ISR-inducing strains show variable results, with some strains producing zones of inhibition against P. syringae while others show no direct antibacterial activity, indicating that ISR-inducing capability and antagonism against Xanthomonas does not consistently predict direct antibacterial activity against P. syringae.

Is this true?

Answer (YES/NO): YES